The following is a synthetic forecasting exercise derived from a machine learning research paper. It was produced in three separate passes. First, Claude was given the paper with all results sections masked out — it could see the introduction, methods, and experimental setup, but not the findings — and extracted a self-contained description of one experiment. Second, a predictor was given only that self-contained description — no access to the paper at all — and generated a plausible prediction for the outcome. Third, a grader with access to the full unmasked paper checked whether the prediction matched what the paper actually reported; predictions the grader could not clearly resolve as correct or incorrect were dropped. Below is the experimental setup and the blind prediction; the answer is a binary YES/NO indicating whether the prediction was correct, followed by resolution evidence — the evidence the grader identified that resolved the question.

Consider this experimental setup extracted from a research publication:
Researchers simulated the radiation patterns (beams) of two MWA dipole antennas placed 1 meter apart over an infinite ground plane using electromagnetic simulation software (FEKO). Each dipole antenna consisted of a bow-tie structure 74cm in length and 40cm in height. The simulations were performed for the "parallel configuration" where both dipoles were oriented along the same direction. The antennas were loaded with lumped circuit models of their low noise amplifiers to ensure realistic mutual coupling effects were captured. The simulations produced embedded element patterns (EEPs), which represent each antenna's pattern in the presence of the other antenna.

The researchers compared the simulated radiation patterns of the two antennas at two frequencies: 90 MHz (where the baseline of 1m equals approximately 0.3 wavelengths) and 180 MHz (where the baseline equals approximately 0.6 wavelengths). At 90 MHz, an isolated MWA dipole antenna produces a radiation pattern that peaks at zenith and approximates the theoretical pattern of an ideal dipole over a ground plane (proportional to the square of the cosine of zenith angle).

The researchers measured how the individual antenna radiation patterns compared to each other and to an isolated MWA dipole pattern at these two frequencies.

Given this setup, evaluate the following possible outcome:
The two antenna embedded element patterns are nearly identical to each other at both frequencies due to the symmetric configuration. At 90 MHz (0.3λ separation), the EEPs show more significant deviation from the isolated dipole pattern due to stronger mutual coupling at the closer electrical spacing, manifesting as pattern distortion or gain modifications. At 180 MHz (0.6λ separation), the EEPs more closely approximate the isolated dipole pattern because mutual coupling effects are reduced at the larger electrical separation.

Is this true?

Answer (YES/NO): NO